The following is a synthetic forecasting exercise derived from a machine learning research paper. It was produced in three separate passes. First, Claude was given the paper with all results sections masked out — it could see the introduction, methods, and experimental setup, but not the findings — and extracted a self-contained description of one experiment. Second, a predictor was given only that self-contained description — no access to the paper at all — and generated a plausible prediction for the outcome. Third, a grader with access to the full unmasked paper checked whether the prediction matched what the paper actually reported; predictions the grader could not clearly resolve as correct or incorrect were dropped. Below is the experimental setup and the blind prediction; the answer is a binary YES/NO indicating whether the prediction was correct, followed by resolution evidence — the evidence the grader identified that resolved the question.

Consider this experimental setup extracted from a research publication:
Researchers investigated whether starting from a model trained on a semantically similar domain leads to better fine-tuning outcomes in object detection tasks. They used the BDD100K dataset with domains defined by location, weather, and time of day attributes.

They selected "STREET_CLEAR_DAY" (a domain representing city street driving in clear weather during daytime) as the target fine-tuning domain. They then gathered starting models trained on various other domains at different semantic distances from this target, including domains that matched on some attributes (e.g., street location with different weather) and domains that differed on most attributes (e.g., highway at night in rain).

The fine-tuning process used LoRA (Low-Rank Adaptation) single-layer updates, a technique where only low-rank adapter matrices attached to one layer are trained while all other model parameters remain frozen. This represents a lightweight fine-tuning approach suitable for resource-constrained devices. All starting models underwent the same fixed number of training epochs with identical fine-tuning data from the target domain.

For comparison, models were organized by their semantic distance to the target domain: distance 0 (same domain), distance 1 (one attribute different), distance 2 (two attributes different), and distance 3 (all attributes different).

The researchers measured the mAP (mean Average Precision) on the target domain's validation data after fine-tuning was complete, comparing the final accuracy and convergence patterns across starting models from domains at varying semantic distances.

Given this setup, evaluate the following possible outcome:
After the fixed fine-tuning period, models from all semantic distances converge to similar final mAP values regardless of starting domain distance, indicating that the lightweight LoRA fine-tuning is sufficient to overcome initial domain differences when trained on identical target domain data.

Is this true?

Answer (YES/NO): NO